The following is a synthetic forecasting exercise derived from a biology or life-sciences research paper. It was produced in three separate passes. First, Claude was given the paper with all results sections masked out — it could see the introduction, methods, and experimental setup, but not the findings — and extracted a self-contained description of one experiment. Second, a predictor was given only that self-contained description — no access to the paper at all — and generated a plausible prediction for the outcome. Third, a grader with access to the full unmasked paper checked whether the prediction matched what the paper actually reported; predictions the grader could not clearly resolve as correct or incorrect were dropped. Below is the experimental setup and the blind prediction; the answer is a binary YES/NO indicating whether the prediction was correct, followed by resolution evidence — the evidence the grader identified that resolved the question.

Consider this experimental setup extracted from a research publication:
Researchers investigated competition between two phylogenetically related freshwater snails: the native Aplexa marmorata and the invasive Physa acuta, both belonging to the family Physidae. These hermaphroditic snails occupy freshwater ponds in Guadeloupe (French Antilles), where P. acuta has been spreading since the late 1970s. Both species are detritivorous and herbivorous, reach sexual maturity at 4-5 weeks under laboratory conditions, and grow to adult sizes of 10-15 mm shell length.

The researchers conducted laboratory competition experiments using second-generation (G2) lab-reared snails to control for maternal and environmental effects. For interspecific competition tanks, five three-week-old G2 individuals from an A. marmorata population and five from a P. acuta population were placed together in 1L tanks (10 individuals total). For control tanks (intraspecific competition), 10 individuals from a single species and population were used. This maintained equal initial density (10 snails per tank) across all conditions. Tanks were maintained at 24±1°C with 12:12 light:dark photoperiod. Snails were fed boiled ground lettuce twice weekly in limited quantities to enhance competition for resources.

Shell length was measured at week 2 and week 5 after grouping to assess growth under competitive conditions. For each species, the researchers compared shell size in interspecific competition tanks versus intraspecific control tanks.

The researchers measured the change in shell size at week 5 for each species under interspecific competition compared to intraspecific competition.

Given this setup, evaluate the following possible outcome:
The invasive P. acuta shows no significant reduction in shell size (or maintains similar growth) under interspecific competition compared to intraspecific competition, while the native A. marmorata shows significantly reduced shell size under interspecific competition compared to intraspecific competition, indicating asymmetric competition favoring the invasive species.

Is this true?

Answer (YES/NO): YES